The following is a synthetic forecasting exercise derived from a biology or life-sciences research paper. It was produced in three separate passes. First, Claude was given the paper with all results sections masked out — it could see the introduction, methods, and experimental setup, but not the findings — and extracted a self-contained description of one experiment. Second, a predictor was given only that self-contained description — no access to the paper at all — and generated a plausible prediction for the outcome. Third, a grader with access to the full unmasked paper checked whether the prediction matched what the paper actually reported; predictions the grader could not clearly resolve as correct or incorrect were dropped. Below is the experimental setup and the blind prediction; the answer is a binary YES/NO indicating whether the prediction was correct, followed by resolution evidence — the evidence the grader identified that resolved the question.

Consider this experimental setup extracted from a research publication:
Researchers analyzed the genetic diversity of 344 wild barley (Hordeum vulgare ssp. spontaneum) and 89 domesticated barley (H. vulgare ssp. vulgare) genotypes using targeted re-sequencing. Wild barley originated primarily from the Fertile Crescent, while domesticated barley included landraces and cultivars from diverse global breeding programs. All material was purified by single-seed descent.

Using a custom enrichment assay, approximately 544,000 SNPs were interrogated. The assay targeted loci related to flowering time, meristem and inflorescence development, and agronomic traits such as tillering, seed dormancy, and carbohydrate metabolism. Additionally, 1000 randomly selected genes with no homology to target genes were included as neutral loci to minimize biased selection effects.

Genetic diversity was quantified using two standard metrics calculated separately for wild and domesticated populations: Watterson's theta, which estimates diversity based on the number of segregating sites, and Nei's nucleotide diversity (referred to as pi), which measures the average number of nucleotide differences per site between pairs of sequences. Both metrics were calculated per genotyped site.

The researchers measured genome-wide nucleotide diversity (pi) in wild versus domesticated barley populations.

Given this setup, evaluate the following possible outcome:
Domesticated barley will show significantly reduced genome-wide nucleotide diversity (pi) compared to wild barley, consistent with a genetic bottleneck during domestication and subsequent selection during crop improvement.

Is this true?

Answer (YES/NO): YES